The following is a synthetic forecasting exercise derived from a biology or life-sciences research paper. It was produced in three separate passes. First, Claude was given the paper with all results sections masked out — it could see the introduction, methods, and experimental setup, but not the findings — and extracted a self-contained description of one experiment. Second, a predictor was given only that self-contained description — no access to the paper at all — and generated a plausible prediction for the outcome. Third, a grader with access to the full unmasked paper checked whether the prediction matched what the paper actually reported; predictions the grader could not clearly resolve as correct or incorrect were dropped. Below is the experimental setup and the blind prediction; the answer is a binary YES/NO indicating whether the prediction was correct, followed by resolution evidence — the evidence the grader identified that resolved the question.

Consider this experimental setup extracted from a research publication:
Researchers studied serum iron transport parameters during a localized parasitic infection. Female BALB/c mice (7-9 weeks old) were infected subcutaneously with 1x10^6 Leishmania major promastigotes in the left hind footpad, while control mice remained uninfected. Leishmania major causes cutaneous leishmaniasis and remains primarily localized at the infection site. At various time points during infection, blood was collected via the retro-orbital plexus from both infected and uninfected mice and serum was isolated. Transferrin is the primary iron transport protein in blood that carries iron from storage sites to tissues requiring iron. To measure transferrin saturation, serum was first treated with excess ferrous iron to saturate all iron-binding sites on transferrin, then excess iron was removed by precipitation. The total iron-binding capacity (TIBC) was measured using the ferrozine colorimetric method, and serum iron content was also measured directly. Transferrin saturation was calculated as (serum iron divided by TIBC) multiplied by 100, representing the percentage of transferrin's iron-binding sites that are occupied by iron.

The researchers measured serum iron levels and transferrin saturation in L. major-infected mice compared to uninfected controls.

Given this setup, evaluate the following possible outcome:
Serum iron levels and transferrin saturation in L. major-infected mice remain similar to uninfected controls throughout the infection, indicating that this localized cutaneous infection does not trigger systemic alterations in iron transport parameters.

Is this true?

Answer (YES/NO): NO